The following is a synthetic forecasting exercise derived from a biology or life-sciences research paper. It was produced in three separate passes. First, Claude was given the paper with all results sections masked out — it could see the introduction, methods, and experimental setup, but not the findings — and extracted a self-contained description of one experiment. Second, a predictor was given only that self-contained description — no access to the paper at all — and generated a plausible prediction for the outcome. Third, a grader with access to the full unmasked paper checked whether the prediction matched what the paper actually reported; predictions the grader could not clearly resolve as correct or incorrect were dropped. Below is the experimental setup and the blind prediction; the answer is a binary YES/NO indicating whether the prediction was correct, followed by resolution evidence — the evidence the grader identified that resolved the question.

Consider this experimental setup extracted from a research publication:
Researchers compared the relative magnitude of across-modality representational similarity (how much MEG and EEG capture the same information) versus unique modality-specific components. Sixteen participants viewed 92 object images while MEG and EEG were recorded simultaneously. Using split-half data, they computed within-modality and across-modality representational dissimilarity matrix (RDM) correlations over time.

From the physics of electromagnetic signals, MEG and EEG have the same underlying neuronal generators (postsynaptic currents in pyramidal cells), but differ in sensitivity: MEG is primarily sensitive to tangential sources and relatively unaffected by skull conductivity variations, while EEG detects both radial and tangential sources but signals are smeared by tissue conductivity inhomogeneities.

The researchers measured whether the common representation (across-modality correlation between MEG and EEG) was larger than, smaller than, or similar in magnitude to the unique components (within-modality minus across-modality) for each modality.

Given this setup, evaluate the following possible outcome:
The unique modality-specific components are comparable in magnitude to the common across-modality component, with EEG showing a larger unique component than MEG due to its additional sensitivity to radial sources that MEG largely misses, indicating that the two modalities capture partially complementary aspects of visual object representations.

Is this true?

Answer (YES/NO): NO